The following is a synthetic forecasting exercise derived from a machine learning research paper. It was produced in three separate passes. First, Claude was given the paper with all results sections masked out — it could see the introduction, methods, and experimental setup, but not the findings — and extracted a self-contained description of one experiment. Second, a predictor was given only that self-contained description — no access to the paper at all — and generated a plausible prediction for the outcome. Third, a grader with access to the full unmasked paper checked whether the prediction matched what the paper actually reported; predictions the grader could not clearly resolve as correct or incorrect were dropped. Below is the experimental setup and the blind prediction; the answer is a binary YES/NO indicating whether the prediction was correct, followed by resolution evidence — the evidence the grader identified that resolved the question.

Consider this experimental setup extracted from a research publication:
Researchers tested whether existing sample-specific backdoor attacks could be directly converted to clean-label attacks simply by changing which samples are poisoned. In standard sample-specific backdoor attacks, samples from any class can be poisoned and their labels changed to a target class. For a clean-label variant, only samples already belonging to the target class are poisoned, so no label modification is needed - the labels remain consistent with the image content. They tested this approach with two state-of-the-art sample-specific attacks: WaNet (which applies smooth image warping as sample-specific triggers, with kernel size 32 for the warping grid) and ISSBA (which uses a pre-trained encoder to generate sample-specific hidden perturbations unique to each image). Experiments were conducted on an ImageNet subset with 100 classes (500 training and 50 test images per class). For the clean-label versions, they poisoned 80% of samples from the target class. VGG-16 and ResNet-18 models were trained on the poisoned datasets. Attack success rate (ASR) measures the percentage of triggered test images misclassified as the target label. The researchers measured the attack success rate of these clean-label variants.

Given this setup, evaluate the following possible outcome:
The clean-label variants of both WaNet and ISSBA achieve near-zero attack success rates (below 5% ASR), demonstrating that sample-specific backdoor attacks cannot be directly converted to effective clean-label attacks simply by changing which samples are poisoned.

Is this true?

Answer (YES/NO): YES